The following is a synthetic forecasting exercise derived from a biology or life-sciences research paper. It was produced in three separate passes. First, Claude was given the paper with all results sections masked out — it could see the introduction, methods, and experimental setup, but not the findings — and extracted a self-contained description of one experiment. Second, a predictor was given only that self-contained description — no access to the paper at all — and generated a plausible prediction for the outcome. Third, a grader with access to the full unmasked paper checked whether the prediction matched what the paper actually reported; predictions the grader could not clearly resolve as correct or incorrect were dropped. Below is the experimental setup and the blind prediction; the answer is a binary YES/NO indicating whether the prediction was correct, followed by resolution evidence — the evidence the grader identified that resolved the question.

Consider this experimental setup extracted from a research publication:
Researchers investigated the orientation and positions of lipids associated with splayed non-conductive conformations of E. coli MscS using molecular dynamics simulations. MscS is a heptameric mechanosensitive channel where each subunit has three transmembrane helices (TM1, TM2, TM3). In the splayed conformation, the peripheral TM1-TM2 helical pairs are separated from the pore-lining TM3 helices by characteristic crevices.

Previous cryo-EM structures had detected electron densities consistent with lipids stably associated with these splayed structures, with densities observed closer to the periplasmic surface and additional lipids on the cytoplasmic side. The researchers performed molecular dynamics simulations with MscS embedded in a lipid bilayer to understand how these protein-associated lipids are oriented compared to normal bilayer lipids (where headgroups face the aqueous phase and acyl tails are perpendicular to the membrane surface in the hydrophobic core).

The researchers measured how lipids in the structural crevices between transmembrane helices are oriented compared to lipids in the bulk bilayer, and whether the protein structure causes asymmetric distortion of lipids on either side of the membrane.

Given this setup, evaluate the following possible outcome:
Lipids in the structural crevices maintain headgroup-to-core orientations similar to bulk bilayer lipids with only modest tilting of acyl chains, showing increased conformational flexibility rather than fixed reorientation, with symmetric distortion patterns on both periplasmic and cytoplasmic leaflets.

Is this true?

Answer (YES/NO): NO